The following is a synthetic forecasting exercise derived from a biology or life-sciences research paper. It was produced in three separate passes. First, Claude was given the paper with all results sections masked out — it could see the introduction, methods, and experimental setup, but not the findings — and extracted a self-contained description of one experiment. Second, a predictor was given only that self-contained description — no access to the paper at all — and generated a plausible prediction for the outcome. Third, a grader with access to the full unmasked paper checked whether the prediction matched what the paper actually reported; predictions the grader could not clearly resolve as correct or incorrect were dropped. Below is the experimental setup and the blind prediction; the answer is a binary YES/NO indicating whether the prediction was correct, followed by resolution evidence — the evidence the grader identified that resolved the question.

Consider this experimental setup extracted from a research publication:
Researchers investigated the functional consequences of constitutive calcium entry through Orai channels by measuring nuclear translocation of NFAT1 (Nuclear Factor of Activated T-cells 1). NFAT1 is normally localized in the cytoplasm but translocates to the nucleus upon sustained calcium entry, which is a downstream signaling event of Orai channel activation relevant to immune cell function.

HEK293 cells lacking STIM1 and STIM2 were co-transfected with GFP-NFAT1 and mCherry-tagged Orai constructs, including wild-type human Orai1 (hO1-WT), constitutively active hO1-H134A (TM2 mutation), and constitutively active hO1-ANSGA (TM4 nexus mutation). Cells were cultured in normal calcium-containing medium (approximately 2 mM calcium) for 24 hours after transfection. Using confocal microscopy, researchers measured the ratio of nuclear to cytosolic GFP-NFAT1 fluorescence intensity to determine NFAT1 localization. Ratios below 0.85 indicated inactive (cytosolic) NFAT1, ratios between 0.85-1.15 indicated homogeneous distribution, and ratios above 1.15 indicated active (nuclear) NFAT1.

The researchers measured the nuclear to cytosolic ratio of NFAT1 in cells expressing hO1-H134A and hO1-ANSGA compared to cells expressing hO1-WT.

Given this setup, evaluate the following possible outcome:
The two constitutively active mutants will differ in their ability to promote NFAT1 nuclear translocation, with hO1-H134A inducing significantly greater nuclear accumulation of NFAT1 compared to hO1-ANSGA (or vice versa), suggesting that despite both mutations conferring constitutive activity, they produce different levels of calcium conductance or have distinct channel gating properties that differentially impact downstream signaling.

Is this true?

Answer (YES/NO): NO